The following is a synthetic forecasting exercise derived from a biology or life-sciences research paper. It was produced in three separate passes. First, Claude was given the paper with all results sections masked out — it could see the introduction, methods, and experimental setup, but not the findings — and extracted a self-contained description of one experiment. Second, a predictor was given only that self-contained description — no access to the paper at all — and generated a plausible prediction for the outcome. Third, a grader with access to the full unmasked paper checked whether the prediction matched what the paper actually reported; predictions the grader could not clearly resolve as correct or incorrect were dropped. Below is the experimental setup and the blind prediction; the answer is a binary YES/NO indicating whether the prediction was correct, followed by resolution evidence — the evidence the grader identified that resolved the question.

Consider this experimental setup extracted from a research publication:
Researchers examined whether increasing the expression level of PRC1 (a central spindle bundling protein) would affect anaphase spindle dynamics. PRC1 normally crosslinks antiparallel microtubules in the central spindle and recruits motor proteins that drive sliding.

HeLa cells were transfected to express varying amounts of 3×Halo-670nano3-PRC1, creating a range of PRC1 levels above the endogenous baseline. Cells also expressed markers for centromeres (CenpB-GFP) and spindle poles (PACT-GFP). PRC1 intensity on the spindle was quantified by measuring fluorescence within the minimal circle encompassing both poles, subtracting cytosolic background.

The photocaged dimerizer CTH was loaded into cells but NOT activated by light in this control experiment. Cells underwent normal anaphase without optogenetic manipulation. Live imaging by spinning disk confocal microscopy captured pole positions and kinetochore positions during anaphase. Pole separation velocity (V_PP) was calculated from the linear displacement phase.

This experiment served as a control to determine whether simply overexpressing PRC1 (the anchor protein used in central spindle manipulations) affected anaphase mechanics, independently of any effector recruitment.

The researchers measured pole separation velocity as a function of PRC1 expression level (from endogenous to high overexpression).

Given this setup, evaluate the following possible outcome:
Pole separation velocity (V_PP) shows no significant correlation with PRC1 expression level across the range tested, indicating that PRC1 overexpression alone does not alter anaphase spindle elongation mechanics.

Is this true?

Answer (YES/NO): NO